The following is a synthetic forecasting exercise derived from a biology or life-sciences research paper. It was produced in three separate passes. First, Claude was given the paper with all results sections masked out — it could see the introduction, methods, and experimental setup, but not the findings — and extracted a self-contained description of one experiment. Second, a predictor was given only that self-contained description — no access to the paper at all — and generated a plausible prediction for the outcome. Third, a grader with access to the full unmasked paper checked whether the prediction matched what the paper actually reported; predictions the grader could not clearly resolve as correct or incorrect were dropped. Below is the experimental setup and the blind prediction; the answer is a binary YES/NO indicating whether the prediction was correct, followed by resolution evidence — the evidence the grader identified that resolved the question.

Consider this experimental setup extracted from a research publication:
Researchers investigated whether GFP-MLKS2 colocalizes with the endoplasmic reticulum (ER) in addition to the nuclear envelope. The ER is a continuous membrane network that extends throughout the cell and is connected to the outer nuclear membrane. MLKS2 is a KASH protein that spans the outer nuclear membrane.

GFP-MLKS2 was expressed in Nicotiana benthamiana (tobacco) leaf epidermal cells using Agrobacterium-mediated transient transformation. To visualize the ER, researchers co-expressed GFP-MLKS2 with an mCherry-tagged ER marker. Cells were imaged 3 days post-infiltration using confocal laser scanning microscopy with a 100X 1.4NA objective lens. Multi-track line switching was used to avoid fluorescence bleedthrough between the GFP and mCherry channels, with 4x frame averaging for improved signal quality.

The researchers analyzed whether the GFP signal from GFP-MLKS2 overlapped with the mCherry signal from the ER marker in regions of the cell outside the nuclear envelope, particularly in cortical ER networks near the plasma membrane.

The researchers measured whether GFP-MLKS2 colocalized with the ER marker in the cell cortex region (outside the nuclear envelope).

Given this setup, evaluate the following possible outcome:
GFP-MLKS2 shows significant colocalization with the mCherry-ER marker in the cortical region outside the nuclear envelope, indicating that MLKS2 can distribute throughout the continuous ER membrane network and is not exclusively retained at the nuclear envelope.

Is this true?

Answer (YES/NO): YES